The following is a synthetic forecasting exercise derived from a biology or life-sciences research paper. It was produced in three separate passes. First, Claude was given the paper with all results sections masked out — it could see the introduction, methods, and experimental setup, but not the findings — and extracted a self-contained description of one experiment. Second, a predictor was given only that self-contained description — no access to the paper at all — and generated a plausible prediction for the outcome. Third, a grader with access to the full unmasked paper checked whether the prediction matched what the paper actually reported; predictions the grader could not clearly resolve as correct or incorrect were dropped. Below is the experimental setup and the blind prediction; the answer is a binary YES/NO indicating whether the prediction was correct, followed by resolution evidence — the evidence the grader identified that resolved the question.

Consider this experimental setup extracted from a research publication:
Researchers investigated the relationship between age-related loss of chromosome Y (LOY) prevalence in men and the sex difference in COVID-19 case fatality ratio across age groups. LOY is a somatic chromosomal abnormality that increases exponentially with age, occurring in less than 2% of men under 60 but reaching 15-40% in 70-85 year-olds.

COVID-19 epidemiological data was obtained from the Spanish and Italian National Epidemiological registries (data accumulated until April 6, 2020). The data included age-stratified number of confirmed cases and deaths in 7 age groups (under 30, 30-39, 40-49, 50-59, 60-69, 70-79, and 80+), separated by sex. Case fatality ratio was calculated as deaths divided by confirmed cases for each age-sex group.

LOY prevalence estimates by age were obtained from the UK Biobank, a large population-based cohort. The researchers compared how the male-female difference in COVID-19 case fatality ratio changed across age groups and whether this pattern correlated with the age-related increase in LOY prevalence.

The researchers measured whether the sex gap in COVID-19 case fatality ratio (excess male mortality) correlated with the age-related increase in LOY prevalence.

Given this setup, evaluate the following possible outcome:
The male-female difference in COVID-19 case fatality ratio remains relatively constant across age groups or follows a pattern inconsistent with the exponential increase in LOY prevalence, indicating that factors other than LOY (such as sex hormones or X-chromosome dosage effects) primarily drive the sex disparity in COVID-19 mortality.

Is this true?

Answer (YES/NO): NO